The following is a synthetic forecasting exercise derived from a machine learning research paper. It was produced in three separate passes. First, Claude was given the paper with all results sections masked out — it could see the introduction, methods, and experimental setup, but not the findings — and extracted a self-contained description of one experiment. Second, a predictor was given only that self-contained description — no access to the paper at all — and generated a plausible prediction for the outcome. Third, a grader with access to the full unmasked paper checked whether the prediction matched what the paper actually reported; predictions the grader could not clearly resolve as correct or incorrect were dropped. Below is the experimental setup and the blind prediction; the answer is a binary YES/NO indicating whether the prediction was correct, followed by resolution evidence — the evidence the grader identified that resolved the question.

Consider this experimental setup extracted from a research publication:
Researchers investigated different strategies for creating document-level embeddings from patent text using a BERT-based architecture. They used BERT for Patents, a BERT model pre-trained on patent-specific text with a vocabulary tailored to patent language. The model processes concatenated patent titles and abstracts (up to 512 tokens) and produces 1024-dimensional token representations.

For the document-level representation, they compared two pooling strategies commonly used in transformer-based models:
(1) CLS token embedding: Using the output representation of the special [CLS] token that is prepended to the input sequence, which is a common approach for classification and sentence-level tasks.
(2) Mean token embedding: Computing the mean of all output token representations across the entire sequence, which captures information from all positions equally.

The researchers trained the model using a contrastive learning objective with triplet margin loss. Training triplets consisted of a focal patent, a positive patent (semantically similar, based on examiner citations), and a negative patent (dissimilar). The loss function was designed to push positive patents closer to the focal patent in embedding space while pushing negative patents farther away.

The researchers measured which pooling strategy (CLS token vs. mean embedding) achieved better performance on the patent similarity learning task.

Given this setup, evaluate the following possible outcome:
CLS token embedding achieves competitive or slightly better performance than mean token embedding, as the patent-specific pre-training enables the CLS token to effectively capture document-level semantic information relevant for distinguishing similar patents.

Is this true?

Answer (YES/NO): NO